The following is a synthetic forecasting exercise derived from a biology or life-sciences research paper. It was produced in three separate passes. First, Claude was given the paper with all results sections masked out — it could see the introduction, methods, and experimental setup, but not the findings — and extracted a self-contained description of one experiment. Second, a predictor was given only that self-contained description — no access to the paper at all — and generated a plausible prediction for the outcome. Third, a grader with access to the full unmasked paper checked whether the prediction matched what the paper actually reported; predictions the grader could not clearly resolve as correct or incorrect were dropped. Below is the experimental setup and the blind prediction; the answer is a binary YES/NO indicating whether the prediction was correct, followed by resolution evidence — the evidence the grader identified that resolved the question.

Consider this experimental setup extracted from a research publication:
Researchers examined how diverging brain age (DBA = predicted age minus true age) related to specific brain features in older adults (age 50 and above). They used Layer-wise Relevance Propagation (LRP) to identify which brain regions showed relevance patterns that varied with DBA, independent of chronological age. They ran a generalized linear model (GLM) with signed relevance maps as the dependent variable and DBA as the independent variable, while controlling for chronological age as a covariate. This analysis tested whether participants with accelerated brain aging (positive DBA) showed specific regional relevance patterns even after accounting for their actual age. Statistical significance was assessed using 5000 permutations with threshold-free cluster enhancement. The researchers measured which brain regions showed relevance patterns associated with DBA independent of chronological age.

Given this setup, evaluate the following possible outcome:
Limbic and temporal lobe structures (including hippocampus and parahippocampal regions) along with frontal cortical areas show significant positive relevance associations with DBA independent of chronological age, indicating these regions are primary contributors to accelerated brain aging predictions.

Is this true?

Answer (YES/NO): NO